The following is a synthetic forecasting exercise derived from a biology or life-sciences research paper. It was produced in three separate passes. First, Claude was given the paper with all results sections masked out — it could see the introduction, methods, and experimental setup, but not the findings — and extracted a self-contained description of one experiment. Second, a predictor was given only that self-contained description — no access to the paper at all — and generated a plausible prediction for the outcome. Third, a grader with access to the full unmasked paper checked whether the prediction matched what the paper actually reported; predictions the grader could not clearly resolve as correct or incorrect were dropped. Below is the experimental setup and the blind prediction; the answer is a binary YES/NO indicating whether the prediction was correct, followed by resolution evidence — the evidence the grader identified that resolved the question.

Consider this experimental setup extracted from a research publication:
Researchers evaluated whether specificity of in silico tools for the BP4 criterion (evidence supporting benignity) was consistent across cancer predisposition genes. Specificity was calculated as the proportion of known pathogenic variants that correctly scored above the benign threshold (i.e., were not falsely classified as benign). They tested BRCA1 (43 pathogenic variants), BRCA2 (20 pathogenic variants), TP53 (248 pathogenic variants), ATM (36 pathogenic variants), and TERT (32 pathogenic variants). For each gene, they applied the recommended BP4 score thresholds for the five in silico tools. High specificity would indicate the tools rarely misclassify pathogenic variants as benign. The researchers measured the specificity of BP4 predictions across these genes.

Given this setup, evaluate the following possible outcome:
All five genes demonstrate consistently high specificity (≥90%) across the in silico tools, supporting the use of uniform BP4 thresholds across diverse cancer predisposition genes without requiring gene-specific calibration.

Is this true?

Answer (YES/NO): NO